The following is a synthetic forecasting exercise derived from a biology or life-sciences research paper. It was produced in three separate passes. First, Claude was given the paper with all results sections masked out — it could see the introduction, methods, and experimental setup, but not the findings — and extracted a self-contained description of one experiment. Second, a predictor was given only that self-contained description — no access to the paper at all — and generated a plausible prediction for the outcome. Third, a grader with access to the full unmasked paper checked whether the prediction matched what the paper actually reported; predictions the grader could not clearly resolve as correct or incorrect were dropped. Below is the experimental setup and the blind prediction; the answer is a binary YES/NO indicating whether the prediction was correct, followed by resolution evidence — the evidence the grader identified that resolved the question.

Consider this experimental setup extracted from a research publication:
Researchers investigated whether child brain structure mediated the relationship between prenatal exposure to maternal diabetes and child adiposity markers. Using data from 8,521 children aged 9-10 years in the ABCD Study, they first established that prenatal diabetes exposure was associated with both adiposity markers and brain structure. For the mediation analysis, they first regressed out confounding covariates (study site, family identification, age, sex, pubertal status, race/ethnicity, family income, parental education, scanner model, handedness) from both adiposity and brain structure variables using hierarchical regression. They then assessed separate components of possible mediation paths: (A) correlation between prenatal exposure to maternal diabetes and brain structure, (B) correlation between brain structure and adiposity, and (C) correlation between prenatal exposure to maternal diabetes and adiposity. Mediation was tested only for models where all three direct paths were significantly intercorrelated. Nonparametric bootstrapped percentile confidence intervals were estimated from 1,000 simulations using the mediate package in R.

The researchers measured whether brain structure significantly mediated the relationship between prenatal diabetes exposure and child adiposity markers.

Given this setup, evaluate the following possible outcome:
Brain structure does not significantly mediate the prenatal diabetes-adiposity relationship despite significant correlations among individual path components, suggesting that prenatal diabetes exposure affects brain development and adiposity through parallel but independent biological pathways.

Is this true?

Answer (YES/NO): NO